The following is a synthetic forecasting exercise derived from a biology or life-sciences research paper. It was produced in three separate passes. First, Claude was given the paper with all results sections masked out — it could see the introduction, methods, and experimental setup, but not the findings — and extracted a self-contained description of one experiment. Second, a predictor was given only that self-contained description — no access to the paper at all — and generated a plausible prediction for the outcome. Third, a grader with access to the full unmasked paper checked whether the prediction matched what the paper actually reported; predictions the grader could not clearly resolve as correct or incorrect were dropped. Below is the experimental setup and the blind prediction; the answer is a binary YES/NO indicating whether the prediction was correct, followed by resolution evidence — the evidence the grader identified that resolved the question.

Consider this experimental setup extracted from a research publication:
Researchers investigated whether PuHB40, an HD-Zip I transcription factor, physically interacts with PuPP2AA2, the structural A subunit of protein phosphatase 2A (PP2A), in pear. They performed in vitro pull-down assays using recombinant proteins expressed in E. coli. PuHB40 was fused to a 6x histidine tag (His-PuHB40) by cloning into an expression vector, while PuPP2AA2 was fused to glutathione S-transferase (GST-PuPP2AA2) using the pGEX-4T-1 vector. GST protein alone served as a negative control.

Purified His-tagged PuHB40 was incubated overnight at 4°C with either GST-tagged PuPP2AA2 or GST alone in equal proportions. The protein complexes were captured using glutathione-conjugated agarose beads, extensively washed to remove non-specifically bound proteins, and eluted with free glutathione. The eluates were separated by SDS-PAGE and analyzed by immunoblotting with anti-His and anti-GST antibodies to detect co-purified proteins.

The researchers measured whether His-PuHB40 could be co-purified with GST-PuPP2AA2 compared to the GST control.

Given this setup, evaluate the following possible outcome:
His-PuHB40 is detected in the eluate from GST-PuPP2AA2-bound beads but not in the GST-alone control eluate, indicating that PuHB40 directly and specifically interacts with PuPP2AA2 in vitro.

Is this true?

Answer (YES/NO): YES